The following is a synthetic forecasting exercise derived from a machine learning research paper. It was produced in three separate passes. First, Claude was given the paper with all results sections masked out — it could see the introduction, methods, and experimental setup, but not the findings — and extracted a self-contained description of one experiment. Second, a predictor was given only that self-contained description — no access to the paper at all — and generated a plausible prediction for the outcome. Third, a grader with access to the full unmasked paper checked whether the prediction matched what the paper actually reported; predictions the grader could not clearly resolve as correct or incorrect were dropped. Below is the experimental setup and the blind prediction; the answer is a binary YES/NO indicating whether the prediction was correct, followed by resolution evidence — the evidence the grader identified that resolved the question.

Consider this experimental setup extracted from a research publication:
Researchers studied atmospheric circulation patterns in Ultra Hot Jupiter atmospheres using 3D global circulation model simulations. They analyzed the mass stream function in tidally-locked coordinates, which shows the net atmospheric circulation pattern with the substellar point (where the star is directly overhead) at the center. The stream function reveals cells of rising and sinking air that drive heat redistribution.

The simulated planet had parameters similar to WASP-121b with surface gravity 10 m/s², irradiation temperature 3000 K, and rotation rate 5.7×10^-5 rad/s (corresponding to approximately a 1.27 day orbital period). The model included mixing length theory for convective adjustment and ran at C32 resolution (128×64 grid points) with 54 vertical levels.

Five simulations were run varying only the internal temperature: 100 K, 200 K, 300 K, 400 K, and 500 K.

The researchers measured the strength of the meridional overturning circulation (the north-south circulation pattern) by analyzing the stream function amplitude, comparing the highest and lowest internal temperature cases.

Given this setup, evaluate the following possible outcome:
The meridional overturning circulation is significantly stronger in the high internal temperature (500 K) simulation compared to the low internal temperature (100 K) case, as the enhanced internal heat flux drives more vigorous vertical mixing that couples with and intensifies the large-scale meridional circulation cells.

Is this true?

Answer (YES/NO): NO